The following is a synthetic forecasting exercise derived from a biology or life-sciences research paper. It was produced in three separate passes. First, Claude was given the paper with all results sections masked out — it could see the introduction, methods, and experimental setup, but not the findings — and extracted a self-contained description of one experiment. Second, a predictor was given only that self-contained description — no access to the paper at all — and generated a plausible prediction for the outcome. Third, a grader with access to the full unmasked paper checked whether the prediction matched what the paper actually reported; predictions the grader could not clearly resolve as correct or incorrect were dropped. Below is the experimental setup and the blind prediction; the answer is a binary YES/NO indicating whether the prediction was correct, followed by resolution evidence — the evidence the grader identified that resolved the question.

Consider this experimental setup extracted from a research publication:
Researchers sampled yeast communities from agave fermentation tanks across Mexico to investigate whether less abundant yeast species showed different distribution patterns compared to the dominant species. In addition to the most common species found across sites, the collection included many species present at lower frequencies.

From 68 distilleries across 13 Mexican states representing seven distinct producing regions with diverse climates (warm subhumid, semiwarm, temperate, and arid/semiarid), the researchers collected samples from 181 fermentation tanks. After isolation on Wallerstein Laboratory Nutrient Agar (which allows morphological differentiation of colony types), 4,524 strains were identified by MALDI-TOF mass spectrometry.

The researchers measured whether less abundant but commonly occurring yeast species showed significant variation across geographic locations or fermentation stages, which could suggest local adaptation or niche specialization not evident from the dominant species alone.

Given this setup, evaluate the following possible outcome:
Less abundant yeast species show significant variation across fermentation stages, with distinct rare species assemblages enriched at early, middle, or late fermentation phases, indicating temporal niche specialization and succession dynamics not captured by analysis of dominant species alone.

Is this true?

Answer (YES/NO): NO